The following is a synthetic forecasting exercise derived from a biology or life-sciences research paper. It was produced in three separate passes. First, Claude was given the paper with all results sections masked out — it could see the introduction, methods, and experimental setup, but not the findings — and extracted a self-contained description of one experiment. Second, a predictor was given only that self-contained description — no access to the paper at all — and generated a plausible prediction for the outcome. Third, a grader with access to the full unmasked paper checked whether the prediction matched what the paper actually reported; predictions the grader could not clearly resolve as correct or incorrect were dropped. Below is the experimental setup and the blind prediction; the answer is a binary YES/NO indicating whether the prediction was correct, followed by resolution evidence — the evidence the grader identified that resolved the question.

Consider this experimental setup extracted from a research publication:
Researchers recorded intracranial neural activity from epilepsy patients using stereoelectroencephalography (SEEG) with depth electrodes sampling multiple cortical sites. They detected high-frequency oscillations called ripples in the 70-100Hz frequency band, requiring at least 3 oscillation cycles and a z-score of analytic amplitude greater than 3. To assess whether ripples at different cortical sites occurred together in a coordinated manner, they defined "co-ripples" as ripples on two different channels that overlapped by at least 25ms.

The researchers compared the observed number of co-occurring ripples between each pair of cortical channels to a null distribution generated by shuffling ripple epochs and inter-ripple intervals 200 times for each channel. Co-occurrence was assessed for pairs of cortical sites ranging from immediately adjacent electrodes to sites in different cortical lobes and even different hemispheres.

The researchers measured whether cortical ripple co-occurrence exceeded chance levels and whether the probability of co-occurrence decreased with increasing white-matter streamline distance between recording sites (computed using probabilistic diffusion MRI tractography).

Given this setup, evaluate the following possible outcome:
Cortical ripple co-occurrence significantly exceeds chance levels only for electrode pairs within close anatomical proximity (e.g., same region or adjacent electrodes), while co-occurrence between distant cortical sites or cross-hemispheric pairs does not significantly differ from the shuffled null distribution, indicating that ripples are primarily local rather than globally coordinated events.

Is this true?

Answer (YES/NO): NO